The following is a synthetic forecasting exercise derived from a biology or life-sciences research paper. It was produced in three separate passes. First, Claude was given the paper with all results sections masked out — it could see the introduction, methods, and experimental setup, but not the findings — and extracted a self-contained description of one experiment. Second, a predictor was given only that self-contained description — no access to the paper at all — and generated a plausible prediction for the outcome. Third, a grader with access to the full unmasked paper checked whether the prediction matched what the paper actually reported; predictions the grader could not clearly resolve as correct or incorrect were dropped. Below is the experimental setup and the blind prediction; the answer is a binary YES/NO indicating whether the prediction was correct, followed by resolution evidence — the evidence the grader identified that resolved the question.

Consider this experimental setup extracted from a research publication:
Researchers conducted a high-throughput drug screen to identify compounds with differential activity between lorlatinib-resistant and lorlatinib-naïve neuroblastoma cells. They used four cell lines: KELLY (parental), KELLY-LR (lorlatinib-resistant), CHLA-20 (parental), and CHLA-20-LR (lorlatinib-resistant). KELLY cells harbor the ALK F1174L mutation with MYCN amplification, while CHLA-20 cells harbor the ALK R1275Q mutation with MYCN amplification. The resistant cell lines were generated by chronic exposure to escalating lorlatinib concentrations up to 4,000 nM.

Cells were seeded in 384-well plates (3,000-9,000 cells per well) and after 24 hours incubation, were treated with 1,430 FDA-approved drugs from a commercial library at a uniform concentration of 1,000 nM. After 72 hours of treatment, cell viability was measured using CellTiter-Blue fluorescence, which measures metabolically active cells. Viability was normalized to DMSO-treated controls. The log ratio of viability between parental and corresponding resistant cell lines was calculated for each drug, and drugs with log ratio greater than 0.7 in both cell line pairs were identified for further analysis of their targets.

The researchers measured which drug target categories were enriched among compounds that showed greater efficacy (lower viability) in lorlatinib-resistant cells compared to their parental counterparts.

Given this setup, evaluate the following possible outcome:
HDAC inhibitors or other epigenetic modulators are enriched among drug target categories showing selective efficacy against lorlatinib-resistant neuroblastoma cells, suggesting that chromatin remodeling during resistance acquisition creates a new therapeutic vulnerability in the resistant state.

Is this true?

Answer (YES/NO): NO